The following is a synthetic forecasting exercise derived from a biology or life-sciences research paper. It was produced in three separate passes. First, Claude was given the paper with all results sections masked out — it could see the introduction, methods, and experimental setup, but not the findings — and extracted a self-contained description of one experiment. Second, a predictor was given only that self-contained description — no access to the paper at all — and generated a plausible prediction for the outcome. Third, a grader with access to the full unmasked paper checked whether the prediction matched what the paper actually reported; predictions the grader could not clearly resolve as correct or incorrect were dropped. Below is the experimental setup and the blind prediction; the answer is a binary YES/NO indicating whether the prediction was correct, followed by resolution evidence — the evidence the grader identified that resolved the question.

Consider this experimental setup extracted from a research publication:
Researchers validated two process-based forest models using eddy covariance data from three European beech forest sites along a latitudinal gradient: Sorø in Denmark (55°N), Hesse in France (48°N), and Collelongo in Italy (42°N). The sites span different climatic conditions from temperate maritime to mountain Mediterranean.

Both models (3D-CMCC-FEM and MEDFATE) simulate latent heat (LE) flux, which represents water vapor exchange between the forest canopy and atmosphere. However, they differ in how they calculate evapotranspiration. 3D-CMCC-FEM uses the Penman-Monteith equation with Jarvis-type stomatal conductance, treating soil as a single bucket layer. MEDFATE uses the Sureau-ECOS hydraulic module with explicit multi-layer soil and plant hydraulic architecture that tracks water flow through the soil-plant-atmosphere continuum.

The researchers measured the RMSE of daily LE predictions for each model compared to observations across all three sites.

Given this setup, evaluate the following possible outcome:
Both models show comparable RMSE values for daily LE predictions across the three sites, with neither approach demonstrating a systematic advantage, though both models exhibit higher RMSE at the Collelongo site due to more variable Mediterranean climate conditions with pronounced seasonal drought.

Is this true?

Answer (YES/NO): NO